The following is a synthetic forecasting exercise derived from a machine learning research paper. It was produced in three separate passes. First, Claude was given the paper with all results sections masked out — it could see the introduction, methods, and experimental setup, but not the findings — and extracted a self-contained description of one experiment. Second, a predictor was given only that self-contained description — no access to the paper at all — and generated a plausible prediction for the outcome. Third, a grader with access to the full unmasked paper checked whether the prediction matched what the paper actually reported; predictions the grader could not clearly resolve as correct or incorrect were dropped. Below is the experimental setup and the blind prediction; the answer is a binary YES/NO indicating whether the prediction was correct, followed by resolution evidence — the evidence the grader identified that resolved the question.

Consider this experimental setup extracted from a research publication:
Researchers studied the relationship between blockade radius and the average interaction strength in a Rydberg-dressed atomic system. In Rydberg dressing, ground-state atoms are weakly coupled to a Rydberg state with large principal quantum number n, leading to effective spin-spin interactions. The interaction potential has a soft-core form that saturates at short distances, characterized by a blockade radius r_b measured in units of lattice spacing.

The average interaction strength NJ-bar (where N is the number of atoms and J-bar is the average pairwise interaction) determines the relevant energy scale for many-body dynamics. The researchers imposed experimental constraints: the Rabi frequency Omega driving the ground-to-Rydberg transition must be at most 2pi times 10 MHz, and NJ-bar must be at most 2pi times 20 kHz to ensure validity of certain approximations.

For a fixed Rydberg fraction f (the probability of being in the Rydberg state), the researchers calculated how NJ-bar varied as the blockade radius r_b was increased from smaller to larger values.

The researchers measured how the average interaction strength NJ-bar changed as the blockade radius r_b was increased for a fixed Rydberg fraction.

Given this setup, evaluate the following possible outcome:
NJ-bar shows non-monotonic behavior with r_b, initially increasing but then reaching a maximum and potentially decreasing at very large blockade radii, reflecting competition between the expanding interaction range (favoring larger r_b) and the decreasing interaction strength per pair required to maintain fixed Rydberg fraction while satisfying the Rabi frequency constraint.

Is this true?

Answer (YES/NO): NO